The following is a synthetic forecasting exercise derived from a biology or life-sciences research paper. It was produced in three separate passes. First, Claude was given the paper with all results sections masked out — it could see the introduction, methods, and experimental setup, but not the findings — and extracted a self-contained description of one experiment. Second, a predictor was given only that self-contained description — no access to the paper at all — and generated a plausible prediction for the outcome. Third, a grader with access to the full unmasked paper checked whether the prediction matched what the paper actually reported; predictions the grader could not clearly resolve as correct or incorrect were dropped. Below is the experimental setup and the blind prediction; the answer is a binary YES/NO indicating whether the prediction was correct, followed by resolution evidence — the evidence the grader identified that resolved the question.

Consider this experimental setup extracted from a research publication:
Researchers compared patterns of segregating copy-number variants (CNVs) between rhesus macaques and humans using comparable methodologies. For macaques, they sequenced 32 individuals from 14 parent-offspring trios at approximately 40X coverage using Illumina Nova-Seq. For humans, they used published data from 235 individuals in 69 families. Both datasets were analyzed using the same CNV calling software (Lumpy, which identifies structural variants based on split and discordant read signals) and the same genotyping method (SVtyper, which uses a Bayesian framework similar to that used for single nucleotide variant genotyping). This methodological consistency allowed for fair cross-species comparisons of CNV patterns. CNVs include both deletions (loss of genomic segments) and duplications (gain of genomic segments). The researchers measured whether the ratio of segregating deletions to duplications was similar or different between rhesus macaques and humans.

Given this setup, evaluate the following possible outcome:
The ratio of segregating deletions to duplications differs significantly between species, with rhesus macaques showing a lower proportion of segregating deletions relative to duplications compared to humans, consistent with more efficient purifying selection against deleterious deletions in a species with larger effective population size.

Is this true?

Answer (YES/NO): NO